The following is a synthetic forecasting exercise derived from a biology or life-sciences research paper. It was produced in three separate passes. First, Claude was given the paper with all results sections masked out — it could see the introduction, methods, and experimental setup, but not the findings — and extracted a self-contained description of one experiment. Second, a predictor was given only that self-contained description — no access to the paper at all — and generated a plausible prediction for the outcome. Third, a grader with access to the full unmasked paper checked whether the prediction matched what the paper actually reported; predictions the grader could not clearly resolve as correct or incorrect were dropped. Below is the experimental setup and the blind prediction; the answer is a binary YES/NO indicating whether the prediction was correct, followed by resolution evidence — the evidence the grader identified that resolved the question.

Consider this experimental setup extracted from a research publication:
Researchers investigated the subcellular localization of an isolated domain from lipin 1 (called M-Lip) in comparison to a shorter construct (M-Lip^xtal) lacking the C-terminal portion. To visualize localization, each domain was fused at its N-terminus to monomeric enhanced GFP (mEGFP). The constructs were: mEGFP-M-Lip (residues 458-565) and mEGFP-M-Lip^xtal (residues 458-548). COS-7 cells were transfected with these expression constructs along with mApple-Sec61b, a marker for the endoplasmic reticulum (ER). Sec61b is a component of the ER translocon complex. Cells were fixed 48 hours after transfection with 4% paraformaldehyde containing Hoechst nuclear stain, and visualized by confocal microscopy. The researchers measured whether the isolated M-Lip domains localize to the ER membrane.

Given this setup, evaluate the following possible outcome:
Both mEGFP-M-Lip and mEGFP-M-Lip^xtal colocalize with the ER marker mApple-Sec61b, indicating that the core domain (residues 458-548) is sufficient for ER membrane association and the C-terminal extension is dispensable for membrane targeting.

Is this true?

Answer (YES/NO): NO